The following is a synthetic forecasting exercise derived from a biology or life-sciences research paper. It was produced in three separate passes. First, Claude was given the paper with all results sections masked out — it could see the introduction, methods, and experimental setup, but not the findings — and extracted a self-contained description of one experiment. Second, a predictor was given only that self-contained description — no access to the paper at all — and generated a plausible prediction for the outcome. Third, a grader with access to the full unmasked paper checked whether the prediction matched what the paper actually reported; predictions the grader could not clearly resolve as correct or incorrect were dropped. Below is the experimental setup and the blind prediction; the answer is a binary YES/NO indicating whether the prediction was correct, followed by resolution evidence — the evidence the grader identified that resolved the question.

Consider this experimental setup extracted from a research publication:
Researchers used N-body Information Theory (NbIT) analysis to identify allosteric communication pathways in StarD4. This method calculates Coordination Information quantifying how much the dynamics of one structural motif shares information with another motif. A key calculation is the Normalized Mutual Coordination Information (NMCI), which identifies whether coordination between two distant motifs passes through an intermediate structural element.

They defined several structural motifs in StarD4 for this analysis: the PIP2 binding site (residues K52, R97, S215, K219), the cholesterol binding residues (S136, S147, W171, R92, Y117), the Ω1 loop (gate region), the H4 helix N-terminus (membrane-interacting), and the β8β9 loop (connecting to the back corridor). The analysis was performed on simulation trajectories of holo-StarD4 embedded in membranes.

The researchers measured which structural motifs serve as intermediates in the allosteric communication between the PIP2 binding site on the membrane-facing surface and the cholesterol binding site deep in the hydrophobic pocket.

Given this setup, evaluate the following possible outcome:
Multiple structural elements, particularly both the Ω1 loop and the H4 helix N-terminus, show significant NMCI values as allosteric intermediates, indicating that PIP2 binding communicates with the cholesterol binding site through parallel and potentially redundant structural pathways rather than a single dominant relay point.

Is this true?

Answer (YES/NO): NO